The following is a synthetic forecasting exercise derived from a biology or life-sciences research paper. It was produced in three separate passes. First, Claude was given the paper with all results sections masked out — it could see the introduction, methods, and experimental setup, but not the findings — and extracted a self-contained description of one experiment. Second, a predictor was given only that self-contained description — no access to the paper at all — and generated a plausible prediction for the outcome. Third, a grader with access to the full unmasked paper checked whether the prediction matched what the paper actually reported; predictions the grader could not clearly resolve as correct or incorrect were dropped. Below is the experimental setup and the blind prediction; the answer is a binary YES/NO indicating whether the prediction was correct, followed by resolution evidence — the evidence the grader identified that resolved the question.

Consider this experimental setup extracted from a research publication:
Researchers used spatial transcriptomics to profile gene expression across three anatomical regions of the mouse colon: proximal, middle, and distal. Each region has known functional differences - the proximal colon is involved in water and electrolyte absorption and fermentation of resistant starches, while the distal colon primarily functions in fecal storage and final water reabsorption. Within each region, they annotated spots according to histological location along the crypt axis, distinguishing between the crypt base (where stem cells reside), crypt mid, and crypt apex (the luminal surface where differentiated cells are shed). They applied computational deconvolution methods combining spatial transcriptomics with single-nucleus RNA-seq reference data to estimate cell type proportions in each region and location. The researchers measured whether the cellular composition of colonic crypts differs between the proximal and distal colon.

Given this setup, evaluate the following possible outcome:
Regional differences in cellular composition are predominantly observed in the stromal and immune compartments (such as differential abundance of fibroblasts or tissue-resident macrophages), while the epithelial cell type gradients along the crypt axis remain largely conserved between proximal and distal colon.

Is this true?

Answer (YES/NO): NO